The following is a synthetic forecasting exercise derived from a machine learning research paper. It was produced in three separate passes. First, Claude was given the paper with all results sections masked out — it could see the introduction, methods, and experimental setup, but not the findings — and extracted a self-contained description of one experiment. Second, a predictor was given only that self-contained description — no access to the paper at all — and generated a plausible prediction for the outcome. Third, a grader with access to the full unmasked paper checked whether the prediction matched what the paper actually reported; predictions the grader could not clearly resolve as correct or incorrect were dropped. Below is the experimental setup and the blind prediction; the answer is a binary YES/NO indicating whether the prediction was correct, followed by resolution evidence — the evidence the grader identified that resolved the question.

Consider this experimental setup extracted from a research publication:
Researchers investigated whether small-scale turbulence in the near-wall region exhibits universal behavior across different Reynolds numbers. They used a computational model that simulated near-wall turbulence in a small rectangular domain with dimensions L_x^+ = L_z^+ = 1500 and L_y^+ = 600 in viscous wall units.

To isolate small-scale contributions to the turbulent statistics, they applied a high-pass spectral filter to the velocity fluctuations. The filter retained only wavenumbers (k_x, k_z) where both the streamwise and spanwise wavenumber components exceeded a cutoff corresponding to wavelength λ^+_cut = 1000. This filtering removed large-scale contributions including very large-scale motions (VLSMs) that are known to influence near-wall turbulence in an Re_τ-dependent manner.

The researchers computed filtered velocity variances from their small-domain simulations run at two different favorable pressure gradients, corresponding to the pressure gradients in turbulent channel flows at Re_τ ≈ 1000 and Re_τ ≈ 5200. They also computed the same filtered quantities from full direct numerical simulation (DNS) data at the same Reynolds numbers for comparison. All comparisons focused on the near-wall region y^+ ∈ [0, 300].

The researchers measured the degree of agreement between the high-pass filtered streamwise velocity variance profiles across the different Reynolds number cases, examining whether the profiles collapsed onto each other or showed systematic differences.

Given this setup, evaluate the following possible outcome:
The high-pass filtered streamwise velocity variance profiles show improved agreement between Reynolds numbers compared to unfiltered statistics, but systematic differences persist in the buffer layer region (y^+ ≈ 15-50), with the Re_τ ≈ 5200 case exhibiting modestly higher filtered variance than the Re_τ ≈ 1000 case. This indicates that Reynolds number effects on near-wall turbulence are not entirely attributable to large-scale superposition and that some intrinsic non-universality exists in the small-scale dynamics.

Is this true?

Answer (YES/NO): NO